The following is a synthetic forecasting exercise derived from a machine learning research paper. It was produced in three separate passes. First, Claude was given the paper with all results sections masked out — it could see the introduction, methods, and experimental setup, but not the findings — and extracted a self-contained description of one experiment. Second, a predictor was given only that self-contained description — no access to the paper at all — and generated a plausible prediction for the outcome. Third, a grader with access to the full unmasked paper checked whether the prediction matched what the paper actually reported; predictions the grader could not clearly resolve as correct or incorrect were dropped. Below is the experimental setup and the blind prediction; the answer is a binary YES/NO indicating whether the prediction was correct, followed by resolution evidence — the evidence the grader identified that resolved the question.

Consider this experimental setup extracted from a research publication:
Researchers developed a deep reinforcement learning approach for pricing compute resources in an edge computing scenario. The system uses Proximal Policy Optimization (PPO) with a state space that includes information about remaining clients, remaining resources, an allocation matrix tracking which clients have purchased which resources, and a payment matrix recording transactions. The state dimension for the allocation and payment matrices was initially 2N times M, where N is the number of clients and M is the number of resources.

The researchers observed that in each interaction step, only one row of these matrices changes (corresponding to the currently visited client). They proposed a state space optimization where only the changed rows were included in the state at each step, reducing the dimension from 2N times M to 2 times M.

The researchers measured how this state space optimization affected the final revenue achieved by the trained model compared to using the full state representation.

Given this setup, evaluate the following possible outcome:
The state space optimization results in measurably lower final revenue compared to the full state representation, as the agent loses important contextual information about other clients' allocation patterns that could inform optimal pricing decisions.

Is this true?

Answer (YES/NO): NO